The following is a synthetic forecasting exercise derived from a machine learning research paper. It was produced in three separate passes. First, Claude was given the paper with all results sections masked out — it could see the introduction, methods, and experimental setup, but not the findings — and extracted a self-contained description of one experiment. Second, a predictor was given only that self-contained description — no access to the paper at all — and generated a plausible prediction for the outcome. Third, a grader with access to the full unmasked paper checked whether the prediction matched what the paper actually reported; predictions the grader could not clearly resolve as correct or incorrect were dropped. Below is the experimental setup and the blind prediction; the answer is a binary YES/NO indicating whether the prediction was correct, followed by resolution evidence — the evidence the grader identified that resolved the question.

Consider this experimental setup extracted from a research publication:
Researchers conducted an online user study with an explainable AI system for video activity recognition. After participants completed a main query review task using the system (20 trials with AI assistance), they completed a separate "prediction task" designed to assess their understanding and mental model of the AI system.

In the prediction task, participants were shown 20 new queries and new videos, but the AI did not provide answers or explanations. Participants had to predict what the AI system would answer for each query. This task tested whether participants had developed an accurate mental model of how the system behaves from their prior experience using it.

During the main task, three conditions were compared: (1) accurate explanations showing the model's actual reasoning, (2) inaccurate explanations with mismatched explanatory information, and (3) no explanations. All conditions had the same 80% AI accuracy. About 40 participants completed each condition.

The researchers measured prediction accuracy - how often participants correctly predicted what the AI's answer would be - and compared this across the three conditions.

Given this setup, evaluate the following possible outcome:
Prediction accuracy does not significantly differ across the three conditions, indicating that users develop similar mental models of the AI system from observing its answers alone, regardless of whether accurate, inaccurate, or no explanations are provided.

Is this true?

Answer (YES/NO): YES